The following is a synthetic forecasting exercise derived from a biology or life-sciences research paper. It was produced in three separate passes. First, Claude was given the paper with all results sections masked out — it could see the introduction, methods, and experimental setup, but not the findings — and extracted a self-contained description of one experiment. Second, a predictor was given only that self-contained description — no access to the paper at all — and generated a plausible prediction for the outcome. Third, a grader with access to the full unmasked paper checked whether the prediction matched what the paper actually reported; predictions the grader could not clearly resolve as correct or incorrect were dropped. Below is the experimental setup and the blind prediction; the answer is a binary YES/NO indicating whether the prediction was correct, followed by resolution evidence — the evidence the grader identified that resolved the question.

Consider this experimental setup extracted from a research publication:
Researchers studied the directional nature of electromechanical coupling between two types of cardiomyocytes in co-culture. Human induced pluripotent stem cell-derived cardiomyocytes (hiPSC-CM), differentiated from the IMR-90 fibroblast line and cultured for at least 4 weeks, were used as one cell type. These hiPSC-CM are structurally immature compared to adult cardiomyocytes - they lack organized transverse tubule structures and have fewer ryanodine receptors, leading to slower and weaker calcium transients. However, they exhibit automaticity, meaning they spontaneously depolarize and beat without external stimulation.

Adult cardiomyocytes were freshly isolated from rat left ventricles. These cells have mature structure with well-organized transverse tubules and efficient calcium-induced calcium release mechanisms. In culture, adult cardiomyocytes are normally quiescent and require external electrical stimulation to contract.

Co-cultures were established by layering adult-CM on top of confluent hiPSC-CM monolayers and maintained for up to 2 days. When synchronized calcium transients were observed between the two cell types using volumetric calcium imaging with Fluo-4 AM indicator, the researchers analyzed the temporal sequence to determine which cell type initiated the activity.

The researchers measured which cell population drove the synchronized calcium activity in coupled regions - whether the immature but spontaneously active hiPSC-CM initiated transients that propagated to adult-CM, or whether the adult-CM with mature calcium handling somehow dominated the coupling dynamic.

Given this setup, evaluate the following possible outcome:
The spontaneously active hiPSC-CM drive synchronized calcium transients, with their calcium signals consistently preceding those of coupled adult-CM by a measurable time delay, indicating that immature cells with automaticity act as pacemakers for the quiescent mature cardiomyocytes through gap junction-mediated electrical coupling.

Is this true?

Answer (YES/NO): NO